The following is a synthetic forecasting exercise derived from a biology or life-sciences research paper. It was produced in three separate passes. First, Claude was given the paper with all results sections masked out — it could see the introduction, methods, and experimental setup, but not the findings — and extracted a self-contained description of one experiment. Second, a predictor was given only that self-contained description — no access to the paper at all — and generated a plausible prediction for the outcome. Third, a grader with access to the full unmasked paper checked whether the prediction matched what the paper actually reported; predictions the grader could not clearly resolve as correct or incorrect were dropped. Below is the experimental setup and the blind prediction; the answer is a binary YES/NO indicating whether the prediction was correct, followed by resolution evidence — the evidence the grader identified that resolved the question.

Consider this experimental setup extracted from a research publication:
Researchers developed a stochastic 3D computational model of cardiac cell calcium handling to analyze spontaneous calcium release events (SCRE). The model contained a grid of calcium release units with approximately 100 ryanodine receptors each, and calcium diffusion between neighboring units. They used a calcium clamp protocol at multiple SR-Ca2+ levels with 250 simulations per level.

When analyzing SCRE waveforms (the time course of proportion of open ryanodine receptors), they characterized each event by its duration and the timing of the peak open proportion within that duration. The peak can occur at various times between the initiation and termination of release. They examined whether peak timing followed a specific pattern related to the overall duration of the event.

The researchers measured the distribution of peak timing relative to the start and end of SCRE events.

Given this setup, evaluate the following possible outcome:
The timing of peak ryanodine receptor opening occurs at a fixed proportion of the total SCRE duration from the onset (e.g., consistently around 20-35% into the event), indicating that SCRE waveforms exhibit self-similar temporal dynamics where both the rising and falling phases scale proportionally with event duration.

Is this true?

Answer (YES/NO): NO